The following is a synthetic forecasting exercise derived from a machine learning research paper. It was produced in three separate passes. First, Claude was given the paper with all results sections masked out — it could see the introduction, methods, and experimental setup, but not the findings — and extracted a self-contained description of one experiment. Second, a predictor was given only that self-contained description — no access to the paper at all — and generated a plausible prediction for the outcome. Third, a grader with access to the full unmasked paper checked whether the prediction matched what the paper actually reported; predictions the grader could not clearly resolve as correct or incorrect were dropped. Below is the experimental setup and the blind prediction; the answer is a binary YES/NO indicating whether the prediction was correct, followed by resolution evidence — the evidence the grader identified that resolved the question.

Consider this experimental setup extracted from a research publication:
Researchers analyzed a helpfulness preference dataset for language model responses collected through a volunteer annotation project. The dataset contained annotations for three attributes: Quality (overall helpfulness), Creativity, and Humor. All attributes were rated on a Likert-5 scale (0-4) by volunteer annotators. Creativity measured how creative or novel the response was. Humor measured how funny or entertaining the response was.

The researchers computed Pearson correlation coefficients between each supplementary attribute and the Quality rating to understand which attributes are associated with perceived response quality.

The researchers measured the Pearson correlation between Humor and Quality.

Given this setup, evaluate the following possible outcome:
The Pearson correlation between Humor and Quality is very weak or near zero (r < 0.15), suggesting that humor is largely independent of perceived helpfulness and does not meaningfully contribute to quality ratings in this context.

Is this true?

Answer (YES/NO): YES